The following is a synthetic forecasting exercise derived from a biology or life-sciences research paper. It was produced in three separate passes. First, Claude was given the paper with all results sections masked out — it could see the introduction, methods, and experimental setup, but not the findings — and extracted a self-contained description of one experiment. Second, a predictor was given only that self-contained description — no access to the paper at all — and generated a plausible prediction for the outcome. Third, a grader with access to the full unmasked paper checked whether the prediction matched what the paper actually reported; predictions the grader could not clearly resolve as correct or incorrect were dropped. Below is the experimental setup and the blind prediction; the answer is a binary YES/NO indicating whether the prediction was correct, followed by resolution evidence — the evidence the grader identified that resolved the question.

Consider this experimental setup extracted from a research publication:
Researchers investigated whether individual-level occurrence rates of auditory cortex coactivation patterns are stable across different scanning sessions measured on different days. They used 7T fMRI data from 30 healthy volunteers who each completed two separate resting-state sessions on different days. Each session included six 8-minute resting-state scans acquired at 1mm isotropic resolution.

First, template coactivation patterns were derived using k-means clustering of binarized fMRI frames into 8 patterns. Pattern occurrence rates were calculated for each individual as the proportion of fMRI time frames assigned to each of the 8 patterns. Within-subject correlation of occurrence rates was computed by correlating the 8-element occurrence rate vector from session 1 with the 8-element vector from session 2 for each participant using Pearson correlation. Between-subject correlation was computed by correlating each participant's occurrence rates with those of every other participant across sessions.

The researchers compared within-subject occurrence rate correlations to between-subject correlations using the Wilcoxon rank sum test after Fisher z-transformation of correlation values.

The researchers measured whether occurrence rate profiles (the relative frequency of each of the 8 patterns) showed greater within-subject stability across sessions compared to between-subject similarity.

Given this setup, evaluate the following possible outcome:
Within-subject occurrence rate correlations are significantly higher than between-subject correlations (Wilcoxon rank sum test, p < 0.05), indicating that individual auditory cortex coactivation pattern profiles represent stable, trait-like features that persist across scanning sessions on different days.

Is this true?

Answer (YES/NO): YES